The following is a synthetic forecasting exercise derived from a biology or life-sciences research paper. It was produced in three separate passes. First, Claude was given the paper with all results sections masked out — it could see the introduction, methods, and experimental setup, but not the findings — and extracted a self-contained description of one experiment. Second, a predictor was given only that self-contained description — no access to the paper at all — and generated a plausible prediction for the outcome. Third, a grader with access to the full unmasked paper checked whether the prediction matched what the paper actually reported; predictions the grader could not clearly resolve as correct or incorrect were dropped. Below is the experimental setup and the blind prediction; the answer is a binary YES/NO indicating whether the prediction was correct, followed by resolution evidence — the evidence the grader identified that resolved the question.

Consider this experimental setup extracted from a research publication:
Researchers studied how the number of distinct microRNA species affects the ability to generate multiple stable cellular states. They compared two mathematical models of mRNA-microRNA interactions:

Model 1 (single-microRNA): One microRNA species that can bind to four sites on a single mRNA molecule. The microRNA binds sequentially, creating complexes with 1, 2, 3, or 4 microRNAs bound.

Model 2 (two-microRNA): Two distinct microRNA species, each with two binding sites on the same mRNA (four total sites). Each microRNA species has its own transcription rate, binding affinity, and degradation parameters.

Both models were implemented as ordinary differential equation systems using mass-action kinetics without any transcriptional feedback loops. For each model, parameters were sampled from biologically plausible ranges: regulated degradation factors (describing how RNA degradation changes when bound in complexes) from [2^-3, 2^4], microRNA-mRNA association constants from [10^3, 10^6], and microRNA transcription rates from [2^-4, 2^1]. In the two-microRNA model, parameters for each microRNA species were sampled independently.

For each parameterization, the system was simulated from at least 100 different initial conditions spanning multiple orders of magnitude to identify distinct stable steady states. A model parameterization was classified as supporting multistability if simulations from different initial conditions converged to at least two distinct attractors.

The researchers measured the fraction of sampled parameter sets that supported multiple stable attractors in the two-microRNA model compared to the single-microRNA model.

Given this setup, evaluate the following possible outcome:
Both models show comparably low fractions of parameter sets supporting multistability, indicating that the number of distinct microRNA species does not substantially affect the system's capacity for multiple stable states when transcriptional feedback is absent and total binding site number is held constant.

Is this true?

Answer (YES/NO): NO